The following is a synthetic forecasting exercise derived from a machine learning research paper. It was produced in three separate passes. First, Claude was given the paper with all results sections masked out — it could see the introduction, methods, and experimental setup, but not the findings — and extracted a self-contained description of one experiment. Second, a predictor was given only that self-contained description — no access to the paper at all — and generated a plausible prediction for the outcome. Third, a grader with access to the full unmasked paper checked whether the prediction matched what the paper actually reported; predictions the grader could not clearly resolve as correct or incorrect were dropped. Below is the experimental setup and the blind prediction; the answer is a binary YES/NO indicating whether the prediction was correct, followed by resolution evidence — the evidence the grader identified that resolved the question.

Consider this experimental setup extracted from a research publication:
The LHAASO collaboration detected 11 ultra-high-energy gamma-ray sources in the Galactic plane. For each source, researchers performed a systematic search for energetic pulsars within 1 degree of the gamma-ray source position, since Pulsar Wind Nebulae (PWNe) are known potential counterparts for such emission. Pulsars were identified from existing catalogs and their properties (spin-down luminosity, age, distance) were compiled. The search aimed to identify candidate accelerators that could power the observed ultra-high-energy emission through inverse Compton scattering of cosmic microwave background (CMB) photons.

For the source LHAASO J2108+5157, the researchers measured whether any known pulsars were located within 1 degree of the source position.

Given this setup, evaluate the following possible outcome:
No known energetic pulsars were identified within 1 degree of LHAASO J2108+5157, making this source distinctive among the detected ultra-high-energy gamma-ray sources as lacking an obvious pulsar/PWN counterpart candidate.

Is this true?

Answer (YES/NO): YES